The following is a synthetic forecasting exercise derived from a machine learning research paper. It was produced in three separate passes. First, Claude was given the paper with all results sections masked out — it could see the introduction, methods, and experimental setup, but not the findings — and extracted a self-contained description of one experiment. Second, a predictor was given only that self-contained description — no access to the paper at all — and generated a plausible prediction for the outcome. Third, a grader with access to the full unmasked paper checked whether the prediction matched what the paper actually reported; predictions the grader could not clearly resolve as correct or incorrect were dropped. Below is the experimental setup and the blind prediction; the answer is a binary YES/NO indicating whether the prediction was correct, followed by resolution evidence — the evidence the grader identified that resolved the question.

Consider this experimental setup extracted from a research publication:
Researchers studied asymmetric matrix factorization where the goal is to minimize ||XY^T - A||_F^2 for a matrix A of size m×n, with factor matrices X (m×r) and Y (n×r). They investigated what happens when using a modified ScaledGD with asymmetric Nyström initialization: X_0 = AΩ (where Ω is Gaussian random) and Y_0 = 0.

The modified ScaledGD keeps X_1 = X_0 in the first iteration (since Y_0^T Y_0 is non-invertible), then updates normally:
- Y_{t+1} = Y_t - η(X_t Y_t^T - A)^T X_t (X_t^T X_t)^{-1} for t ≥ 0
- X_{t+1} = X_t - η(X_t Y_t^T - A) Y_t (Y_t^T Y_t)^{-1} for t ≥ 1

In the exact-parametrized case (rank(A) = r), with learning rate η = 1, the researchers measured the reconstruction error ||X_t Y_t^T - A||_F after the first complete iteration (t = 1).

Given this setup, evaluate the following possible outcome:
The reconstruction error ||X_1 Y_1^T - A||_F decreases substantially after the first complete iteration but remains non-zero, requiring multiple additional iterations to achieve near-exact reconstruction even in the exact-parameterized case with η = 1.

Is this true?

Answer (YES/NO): NO